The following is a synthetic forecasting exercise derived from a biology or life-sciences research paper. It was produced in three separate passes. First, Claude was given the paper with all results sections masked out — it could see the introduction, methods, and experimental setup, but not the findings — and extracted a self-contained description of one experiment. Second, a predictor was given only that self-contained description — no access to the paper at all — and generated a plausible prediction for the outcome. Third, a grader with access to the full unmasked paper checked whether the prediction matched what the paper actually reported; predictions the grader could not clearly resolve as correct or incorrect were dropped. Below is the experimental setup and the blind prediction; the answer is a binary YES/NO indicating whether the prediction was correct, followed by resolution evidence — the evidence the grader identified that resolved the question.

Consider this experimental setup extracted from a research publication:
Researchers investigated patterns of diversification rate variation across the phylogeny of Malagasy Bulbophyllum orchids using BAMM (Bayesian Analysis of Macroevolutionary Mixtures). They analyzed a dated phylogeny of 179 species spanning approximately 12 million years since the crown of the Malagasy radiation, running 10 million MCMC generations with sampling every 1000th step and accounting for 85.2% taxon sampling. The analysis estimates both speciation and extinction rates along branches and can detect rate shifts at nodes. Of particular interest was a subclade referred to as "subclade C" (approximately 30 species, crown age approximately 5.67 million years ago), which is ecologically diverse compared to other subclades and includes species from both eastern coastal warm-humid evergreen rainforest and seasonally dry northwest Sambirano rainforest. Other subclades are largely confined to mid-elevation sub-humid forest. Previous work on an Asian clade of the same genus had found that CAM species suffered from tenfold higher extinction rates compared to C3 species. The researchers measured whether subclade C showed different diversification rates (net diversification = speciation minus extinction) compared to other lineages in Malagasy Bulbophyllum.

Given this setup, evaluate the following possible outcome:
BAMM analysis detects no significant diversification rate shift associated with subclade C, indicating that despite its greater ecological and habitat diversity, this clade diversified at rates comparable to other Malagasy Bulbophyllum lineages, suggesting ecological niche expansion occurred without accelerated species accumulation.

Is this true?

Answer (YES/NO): YES